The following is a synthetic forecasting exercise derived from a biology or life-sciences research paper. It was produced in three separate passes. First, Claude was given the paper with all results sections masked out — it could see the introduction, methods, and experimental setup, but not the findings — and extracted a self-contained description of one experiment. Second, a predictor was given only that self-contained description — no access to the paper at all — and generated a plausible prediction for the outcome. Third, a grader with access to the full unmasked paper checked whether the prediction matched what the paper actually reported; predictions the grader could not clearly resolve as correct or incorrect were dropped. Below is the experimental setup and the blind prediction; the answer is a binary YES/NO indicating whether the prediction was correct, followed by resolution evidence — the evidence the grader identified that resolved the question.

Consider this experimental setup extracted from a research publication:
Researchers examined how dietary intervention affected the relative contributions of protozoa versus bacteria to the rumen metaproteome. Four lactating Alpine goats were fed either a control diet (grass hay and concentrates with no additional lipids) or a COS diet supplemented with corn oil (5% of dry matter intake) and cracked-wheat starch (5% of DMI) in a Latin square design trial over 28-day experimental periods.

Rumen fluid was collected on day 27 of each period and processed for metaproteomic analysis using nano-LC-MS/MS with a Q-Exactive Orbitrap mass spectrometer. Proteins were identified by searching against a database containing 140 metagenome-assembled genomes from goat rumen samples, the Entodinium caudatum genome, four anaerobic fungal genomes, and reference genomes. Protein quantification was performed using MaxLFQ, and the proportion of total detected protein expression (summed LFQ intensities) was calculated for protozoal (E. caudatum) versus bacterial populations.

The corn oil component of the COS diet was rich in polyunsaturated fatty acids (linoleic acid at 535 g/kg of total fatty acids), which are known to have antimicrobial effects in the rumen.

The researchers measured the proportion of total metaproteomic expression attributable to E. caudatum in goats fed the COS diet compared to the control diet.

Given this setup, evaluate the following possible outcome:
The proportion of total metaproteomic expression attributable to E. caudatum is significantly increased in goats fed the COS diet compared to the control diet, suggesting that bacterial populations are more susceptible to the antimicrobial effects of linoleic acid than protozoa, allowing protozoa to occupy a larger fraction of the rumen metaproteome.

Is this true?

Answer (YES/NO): NO